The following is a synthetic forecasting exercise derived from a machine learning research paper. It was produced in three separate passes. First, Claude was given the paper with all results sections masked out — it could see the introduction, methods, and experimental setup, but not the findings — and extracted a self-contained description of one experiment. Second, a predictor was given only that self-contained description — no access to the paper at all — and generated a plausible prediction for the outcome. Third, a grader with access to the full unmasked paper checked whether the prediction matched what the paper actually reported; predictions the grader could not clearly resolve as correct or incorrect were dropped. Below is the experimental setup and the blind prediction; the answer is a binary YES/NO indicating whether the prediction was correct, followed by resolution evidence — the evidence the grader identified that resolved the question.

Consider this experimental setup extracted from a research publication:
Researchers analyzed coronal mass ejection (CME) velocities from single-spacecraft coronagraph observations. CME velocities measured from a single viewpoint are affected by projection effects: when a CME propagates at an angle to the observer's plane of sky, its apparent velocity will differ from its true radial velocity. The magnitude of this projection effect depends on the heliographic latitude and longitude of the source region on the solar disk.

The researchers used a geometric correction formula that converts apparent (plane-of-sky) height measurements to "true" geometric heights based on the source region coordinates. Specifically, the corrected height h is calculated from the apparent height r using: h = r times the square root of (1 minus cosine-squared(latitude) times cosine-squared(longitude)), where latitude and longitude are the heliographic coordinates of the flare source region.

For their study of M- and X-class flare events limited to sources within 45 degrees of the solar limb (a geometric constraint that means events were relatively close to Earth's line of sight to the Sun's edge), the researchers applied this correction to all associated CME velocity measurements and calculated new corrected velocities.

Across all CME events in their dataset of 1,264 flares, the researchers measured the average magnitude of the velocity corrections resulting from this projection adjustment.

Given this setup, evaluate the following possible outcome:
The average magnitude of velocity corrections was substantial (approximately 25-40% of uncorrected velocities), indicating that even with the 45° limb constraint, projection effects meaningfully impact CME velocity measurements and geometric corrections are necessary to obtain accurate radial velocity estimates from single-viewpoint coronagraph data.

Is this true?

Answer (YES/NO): NO